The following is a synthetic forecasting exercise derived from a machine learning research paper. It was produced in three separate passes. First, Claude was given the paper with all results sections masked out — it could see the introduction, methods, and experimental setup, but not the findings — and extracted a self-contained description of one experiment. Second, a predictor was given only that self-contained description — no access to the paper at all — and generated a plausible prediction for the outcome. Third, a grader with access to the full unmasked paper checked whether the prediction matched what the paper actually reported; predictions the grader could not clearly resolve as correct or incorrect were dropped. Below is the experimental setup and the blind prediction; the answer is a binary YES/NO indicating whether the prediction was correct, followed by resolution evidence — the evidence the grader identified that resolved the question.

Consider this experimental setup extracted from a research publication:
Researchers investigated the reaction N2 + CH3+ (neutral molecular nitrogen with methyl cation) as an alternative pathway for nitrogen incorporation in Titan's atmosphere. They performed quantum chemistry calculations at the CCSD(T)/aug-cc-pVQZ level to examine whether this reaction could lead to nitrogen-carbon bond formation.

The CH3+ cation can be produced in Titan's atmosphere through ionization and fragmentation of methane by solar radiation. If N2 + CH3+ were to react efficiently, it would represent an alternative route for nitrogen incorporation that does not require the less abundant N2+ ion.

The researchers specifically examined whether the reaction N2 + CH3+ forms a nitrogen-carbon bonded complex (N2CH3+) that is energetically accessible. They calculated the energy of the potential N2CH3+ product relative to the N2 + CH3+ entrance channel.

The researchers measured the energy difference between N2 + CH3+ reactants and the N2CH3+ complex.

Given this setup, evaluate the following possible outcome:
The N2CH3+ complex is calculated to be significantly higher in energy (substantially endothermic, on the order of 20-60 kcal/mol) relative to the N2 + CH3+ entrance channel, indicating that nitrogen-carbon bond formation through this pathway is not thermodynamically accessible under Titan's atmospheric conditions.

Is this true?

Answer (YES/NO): NO